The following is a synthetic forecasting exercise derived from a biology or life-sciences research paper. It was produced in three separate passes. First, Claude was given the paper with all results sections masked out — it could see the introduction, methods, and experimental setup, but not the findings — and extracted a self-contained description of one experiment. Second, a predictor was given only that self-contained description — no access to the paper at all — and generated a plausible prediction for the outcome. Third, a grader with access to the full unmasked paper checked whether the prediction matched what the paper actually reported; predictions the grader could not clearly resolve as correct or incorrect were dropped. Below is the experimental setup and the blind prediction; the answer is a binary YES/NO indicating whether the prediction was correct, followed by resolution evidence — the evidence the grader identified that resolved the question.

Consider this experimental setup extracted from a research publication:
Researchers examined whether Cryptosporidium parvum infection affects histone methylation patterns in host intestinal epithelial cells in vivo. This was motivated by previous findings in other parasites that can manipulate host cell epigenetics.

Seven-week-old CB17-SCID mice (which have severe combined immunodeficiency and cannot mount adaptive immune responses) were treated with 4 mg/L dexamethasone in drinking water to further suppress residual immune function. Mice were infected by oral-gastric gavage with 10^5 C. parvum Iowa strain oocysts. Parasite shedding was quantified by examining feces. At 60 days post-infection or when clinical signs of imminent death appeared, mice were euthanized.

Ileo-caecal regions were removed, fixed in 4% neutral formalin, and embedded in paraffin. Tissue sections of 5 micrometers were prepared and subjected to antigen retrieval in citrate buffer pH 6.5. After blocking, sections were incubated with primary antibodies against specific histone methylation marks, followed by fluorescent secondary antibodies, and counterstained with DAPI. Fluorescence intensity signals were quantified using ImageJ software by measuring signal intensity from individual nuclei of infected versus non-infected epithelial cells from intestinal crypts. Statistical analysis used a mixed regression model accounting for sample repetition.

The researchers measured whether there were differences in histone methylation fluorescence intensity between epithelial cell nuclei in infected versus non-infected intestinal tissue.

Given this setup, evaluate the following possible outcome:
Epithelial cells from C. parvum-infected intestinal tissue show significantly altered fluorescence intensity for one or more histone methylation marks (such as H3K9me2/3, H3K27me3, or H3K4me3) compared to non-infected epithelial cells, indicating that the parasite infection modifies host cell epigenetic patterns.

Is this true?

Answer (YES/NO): YES